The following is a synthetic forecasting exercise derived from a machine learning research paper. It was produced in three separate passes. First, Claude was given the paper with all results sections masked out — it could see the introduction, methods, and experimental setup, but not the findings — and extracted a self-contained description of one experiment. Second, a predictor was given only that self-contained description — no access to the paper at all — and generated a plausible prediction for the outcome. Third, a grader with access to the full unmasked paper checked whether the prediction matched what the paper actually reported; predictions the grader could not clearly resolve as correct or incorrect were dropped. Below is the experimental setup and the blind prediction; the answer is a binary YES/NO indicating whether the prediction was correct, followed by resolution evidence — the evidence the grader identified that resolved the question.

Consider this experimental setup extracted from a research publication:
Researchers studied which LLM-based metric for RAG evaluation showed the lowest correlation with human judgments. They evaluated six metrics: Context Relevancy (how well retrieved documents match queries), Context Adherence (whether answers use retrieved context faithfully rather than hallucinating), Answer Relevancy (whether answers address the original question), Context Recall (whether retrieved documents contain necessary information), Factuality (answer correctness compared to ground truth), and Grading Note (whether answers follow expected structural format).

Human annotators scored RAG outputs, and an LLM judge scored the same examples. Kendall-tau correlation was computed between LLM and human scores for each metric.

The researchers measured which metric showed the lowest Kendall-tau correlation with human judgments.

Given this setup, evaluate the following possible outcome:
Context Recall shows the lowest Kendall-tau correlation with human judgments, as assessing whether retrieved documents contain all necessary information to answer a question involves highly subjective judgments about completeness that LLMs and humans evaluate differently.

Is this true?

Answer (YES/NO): NO